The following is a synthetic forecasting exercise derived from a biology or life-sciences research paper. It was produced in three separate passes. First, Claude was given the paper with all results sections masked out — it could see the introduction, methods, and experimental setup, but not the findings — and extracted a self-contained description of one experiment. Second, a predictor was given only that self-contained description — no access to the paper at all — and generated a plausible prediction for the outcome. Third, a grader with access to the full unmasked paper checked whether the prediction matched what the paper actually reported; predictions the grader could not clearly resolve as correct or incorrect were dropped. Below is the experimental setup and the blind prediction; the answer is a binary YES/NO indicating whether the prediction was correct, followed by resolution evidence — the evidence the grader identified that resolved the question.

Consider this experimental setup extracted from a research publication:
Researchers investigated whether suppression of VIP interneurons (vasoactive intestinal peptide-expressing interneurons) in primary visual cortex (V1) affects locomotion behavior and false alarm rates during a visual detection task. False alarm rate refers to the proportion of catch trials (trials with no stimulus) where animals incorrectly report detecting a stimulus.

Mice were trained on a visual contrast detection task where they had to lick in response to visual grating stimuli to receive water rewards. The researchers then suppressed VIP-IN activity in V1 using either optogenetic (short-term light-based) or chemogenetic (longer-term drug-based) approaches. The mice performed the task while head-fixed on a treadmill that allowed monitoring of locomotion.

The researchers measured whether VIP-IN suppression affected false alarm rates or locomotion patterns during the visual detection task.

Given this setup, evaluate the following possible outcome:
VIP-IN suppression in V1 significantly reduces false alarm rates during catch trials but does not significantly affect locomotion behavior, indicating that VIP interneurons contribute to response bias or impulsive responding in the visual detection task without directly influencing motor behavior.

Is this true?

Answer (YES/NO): NO